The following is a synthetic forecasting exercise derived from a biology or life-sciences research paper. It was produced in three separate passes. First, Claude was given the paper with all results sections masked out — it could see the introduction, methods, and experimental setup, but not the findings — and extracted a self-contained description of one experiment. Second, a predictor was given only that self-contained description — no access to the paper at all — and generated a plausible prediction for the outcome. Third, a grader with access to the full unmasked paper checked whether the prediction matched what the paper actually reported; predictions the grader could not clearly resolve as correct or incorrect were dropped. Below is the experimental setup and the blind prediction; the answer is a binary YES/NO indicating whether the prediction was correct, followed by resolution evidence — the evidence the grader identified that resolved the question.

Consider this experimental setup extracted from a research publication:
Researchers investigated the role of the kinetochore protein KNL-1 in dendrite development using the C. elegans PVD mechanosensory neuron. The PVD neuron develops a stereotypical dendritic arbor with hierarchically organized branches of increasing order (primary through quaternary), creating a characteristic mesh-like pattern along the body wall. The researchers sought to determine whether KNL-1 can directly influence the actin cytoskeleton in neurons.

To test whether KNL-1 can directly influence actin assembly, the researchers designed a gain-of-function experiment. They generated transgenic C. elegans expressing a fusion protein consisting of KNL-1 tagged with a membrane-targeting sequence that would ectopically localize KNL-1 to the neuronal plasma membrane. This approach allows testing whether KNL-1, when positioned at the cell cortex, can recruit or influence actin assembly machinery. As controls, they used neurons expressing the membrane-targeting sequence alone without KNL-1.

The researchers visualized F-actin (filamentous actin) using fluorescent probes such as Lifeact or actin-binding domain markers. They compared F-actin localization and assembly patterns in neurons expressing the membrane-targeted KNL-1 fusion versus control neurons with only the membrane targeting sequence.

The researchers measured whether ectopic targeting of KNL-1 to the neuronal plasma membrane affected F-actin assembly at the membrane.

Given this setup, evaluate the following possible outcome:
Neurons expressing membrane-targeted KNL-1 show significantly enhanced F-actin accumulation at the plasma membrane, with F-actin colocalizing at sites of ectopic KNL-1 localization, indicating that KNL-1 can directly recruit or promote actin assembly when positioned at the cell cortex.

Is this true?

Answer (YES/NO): YES